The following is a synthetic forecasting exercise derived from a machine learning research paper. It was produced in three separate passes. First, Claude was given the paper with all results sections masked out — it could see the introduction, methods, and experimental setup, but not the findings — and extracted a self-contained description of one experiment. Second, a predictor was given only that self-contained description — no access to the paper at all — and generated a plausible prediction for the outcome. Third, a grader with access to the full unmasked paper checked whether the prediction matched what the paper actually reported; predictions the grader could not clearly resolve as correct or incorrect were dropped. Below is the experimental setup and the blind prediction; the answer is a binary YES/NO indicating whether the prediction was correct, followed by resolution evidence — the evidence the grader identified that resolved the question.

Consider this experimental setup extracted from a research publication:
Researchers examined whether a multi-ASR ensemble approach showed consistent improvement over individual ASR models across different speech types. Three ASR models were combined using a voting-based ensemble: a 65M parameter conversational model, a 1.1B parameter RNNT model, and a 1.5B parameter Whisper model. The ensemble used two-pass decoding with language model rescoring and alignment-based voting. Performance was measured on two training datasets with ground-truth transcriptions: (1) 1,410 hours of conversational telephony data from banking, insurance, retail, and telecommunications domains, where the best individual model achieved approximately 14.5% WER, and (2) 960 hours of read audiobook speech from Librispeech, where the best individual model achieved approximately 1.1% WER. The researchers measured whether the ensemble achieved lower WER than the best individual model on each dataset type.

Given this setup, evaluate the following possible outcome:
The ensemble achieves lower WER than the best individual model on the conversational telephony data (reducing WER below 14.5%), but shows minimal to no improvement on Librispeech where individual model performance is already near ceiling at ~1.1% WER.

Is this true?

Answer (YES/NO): YES